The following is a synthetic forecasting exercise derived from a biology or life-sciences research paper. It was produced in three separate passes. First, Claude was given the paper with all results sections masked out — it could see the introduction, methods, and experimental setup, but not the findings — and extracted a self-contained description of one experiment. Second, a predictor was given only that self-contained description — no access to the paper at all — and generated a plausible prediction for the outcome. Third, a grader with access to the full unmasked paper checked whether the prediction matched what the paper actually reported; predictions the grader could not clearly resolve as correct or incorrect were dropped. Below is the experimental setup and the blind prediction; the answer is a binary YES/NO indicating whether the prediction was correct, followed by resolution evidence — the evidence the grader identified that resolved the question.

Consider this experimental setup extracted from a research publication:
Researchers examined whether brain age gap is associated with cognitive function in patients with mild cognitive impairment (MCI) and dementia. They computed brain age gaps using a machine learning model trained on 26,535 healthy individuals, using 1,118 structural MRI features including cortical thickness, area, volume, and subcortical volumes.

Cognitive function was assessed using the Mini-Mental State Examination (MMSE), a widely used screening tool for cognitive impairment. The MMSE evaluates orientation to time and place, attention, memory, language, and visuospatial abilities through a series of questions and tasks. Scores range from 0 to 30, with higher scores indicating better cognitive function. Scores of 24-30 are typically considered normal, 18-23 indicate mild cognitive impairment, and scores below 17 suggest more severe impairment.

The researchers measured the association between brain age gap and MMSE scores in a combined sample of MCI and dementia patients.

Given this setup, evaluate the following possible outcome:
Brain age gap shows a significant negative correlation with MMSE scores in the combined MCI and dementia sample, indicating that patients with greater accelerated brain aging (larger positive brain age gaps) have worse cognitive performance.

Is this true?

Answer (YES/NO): YES